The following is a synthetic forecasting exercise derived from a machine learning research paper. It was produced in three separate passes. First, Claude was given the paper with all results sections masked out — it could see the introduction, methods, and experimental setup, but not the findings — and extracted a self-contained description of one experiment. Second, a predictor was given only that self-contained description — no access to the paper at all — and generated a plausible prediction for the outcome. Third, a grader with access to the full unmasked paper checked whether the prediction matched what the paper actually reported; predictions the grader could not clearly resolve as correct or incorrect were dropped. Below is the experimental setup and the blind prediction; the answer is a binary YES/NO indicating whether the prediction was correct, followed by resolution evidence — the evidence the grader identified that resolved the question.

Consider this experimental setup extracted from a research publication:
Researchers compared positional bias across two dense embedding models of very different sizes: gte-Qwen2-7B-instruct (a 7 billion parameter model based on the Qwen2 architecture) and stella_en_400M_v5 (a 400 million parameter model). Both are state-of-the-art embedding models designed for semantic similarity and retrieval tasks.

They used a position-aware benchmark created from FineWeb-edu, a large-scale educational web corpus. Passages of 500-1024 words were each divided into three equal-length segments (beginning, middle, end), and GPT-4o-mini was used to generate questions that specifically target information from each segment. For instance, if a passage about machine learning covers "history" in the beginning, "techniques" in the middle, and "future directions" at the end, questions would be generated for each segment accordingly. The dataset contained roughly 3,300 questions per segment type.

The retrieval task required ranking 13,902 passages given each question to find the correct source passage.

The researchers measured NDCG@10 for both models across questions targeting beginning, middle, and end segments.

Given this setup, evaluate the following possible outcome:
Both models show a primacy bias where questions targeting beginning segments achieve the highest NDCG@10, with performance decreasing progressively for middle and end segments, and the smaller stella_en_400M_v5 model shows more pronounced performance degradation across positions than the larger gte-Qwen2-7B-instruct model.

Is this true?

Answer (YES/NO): YES